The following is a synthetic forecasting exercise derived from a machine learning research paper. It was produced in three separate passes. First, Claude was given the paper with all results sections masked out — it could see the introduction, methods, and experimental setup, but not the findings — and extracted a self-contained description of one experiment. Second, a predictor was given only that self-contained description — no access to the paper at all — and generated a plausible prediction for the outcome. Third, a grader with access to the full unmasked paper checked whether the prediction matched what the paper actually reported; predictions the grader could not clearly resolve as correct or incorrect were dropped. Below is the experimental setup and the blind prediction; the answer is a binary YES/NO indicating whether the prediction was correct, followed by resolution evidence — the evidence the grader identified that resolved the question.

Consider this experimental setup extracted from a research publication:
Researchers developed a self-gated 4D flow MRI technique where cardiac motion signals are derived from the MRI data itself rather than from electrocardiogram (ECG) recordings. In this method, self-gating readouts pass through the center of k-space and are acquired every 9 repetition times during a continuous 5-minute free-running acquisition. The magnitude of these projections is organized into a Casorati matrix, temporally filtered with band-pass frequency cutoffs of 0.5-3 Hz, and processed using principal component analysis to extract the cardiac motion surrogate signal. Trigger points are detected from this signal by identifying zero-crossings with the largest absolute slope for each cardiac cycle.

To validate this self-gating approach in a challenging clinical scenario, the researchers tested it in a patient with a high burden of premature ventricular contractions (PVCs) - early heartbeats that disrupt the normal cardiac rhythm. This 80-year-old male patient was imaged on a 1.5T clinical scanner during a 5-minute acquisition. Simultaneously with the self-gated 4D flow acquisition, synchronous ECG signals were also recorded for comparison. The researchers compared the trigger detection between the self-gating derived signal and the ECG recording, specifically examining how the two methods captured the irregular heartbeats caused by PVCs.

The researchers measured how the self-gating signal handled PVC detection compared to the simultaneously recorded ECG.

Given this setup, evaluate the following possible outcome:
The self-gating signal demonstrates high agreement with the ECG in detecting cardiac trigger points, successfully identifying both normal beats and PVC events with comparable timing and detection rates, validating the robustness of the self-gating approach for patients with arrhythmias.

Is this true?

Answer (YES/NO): NO